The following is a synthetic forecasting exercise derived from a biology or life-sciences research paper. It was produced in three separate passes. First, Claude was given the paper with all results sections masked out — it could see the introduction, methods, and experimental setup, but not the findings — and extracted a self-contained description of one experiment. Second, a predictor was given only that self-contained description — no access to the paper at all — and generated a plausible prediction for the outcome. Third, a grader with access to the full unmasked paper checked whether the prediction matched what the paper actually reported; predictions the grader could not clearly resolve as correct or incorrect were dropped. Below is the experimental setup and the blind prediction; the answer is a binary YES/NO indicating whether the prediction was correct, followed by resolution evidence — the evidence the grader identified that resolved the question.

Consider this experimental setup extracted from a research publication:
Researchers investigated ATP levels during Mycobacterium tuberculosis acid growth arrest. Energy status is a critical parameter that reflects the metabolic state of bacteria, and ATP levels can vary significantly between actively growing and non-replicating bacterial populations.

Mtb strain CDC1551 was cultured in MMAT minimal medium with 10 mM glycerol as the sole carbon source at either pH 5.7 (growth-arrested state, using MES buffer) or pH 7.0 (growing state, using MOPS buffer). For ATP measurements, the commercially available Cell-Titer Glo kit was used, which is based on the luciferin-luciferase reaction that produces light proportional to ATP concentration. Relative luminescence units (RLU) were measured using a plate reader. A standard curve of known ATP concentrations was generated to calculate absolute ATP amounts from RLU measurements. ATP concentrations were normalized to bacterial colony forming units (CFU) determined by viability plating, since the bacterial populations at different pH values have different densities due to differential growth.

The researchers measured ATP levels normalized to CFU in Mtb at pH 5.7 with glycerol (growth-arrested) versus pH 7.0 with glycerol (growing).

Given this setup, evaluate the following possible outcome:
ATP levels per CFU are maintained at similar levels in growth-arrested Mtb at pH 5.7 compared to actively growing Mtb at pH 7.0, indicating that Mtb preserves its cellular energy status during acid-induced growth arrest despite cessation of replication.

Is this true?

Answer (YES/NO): NO